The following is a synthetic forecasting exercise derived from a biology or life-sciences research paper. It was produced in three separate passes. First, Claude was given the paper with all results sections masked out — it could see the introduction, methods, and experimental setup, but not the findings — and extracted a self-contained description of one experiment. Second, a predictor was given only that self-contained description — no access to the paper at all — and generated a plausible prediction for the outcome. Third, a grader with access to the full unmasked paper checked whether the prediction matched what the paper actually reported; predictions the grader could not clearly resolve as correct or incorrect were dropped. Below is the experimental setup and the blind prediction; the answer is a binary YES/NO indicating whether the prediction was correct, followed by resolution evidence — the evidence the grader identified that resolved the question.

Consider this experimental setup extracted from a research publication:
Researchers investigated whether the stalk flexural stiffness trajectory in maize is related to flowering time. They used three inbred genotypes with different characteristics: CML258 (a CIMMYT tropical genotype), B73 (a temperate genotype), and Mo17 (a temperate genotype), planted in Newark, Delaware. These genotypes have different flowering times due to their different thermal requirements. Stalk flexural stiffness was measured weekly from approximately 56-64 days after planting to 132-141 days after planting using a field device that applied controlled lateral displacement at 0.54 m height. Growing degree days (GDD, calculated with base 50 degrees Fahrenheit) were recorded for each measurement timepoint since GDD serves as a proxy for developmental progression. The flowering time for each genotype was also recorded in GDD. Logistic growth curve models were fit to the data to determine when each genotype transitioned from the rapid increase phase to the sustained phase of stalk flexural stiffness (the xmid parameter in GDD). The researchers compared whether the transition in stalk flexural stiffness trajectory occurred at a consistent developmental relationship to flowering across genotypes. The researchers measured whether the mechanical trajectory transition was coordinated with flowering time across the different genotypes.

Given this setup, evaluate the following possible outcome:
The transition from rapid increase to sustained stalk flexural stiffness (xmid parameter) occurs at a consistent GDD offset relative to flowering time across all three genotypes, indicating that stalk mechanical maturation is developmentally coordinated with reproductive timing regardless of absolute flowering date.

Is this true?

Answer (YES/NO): NO